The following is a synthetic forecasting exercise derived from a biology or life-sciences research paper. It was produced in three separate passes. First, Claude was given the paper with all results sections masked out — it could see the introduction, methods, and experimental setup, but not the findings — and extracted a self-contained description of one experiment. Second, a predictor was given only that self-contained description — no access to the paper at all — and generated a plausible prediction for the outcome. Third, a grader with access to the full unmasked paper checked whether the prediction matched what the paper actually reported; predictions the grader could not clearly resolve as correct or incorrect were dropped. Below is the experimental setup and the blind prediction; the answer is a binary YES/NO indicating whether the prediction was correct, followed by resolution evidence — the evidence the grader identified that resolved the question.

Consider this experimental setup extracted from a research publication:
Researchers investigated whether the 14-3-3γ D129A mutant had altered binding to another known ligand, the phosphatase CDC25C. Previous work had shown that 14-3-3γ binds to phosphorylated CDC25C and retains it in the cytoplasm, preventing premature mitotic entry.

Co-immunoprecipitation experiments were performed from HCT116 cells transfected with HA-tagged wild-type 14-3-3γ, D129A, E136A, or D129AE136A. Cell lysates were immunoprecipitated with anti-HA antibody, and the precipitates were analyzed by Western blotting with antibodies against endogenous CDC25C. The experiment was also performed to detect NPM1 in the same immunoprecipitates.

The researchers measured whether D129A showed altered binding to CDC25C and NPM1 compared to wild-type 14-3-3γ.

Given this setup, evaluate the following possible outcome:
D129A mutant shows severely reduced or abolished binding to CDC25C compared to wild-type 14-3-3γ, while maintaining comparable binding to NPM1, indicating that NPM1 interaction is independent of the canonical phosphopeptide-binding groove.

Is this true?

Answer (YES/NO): NO